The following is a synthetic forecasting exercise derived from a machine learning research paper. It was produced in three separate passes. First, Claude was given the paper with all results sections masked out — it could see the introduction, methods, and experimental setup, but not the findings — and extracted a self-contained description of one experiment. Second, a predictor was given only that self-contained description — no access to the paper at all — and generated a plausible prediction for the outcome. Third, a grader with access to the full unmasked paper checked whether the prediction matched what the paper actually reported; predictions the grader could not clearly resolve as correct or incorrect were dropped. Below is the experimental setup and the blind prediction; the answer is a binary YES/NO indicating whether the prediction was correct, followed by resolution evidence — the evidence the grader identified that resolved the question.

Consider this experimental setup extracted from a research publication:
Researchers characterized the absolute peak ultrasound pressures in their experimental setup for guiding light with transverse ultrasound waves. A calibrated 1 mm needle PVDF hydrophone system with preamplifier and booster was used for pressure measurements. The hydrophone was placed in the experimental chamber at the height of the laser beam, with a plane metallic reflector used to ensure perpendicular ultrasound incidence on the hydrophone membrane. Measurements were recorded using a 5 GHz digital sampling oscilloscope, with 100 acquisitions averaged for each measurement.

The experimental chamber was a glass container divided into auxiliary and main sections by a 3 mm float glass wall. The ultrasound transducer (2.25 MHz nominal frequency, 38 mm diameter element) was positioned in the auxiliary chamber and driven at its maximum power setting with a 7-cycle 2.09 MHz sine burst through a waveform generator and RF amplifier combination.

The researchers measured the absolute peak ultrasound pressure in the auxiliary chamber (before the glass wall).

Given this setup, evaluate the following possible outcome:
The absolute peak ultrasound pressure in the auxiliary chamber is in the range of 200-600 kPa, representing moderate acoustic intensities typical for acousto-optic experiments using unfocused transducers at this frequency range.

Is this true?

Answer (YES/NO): YES